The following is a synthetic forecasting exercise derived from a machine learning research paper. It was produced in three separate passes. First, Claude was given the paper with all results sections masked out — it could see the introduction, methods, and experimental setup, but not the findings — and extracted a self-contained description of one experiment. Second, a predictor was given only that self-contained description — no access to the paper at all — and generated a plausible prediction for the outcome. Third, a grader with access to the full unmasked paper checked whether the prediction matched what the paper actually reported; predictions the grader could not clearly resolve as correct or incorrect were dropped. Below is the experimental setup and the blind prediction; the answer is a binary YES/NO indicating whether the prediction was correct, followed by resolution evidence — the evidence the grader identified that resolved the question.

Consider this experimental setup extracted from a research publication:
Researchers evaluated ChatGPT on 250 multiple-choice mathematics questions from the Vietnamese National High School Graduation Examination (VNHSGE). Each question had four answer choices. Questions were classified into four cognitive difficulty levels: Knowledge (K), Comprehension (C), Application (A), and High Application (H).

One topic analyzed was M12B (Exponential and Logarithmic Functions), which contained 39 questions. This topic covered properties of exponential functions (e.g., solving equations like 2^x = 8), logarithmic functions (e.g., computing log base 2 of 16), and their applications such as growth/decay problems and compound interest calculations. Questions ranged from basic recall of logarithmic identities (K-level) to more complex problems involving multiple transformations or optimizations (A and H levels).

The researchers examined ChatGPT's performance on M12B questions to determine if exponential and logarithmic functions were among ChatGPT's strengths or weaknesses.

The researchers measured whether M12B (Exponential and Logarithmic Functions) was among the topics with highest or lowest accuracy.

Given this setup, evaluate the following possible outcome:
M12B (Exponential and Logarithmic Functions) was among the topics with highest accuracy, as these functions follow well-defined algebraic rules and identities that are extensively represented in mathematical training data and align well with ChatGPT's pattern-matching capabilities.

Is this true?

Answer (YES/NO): YES